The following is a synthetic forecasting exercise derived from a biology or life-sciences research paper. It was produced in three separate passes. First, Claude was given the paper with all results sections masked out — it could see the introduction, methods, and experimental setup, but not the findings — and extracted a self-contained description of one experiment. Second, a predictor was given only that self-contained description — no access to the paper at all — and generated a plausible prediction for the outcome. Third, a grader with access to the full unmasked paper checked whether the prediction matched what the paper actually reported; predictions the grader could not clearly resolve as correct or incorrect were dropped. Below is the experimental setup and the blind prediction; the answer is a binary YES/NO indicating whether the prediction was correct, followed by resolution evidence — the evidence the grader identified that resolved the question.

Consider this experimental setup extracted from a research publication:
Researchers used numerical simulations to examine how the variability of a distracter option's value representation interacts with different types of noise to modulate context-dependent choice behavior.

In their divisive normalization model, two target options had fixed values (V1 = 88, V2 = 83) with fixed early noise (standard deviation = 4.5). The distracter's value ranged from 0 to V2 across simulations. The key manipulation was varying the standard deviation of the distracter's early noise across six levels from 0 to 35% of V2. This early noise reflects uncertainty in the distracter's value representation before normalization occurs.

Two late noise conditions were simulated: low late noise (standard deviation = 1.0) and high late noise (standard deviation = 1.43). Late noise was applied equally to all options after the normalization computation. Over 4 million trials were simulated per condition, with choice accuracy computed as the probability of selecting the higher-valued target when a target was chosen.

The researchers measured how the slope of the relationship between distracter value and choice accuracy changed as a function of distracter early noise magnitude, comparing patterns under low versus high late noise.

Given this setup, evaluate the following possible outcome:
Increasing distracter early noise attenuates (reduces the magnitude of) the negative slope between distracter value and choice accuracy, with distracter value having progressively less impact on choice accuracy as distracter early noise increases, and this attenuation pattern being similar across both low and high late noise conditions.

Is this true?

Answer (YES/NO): NO